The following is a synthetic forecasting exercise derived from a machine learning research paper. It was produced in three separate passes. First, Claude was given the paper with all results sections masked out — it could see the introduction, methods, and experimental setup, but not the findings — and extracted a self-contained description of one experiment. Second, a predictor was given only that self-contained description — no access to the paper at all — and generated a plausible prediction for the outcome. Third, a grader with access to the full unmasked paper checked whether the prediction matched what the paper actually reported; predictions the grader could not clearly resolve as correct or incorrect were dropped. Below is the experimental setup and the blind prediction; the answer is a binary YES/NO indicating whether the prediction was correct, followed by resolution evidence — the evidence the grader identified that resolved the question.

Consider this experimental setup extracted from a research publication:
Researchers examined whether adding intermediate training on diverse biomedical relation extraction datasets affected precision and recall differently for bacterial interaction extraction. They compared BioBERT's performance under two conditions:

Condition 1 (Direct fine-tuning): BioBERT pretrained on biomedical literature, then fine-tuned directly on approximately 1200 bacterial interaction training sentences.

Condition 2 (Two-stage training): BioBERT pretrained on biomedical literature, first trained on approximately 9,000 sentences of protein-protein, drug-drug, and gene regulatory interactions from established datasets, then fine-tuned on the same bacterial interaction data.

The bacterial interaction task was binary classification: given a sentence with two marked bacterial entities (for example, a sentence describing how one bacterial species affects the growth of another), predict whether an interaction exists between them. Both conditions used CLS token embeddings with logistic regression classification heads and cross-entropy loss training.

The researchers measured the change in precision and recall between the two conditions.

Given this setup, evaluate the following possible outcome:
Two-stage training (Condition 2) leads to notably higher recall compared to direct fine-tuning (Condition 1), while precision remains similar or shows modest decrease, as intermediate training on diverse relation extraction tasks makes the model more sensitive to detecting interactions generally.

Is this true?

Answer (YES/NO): NO